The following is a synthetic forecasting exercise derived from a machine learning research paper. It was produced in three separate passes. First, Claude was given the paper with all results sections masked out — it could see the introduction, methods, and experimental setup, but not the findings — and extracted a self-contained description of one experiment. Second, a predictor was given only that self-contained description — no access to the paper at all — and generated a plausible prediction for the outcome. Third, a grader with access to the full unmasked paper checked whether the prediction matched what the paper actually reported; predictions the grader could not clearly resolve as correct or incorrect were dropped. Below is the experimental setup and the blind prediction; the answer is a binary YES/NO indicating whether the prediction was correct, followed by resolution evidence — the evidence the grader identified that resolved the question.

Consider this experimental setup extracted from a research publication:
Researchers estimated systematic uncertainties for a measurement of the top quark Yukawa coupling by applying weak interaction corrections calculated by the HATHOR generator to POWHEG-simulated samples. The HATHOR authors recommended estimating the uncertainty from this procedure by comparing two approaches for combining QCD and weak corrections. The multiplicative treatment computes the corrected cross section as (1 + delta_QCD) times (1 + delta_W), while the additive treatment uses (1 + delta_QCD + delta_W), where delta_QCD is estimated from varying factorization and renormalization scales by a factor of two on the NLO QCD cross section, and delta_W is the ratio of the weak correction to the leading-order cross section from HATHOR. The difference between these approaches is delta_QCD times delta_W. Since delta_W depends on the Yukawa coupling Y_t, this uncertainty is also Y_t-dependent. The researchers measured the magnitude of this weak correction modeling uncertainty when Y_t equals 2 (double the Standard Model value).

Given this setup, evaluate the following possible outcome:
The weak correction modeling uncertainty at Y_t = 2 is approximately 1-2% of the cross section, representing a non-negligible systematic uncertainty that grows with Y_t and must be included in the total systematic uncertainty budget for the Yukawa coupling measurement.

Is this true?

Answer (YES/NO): NO